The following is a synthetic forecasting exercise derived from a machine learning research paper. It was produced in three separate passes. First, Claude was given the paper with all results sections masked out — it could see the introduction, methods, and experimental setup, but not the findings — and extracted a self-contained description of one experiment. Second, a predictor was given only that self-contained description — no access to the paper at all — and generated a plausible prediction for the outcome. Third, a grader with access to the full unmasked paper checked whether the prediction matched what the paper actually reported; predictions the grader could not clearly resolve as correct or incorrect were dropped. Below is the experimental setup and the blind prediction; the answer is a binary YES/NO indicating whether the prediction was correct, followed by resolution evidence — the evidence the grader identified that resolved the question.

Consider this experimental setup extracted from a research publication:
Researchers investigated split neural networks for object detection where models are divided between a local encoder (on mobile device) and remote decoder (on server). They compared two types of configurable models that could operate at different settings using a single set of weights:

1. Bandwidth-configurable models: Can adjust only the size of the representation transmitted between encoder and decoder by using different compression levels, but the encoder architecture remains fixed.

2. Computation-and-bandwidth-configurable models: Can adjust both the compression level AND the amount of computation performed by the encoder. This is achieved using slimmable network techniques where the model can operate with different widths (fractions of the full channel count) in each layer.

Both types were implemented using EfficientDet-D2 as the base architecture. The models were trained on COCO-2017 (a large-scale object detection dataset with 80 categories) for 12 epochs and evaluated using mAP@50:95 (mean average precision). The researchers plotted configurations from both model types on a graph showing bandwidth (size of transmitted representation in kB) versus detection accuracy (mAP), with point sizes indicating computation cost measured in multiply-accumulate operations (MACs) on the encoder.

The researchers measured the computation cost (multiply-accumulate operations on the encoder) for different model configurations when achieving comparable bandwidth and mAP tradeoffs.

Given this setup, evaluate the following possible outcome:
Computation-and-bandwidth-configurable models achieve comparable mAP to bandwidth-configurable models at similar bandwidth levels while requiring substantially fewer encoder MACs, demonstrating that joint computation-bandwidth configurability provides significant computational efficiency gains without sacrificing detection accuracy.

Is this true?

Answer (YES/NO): NO